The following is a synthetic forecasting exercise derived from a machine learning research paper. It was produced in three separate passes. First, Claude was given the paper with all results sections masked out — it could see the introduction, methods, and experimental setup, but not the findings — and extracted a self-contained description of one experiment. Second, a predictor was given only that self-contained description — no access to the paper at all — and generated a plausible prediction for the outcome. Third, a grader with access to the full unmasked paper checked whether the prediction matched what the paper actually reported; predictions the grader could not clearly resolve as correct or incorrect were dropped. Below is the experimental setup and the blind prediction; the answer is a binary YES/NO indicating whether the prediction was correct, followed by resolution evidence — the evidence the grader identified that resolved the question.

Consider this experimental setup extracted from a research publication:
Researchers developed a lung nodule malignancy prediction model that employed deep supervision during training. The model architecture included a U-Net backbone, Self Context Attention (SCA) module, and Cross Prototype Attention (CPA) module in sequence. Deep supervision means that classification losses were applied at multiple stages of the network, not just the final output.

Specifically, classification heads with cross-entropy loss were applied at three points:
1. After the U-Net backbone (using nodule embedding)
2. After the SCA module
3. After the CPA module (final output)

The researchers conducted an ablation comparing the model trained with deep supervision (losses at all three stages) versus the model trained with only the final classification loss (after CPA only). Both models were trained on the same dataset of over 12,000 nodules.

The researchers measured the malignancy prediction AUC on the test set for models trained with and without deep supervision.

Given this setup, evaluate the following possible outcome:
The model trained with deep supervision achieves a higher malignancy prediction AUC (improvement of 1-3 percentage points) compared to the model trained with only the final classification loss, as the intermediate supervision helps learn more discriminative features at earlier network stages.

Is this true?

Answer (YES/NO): NO